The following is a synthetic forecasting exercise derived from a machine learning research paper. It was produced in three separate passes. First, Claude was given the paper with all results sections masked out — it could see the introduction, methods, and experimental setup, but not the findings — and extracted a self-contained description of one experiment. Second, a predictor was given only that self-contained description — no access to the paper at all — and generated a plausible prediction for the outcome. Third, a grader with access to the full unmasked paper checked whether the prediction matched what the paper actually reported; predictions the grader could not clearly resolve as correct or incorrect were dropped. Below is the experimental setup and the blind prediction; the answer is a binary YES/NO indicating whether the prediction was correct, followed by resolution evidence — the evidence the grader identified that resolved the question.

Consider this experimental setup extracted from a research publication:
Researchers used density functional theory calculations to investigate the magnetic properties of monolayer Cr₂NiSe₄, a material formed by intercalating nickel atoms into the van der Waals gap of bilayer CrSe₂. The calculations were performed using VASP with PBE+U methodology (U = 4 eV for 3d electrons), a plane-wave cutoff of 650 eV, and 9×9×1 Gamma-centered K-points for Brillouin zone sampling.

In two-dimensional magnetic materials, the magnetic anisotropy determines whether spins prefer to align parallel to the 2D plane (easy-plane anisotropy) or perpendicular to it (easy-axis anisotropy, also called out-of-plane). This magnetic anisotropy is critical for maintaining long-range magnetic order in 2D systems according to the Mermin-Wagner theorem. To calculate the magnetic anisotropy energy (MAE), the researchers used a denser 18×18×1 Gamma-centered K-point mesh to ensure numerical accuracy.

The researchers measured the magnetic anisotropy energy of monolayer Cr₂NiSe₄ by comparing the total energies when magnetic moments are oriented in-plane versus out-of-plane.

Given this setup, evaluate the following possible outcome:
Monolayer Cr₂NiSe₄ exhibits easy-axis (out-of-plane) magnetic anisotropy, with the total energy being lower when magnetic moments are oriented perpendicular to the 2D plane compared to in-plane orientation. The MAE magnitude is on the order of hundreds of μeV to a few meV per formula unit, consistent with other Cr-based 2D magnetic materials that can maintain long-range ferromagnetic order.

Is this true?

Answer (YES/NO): NO